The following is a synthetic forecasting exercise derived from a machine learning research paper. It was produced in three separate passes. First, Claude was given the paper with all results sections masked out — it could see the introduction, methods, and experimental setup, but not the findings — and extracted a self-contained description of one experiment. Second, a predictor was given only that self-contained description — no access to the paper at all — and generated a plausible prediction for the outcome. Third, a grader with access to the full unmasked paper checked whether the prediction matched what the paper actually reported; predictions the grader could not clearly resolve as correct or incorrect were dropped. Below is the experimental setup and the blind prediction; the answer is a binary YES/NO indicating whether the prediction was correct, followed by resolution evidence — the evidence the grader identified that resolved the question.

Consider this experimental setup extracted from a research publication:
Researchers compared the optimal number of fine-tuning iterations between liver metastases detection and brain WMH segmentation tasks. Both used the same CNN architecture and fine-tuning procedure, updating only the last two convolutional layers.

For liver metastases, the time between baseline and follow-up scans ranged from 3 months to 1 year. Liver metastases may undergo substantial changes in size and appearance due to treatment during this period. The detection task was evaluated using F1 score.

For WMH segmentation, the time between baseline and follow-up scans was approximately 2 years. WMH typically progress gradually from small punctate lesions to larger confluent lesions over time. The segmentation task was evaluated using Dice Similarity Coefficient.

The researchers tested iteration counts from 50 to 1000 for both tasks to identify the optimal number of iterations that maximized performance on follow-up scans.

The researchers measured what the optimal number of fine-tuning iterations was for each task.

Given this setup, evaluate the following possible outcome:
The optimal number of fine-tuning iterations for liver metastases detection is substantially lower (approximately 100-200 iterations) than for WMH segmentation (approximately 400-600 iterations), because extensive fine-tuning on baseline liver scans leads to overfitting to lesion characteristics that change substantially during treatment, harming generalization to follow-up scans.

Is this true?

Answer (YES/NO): NO